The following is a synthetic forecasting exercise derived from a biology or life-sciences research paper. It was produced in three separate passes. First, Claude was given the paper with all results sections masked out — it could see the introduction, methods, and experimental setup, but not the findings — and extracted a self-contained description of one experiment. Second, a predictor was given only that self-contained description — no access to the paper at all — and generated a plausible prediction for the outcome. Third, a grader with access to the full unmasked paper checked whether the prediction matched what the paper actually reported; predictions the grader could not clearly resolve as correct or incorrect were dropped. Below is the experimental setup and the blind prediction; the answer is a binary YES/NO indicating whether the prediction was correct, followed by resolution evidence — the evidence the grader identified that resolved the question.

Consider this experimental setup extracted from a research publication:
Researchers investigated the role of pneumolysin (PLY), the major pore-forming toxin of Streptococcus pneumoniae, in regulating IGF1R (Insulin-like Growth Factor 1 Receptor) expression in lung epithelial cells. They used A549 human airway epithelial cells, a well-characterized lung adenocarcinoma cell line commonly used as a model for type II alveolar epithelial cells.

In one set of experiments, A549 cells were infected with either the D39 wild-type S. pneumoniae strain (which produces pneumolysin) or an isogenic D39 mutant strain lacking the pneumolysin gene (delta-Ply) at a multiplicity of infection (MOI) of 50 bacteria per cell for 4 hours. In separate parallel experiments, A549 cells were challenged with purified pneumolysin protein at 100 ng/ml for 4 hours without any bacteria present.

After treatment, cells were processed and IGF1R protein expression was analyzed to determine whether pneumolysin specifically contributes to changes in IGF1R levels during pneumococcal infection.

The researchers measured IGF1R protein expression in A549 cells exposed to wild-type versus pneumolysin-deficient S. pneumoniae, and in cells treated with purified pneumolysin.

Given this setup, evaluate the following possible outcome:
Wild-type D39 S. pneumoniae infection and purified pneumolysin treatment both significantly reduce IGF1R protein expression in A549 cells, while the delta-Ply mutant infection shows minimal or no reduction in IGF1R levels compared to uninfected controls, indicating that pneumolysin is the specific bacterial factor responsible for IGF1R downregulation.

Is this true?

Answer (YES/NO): YES